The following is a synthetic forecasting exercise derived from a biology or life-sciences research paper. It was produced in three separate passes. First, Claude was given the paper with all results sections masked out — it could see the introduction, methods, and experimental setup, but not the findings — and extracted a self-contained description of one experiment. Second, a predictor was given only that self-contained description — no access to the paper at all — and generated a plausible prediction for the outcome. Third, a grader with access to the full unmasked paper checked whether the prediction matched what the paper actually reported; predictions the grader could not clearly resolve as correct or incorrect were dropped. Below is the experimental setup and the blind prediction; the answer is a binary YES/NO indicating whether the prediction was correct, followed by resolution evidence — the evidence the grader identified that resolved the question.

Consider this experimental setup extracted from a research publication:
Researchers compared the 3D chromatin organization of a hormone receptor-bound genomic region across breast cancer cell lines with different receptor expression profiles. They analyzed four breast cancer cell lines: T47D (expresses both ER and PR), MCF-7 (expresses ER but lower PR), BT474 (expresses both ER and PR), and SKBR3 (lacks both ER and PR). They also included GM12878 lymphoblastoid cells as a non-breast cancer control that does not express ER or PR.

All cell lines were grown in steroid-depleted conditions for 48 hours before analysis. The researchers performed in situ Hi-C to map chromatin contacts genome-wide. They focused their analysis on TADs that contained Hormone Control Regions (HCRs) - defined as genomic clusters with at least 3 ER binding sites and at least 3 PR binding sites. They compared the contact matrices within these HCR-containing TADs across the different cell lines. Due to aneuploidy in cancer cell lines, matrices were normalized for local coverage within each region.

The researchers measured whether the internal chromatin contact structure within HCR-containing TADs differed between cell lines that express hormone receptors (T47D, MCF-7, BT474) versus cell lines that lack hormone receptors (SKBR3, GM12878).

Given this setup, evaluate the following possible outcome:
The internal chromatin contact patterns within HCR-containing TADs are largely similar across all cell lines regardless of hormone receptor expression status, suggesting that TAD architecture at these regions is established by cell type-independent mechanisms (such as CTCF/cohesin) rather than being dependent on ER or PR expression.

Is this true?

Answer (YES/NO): NO